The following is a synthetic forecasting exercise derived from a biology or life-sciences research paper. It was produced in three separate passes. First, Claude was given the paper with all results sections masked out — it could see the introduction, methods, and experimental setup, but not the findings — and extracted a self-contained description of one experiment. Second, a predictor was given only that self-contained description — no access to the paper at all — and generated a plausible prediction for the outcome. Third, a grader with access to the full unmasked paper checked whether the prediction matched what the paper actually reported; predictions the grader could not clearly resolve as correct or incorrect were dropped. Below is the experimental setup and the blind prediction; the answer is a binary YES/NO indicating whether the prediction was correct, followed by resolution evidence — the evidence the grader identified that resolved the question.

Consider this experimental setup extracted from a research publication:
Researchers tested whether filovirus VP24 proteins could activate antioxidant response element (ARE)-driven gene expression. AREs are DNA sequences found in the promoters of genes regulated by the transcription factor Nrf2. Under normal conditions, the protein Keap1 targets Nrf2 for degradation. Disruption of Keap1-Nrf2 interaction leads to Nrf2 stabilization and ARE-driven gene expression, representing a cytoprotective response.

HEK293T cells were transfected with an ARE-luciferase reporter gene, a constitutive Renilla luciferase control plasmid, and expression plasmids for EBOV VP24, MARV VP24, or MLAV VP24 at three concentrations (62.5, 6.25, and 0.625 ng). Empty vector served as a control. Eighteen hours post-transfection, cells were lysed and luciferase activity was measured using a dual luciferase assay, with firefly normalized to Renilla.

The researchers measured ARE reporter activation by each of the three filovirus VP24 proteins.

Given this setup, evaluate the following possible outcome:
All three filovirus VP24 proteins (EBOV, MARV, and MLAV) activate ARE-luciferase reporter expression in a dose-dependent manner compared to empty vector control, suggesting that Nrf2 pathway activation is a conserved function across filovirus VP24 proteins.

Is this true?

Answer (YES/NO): NO